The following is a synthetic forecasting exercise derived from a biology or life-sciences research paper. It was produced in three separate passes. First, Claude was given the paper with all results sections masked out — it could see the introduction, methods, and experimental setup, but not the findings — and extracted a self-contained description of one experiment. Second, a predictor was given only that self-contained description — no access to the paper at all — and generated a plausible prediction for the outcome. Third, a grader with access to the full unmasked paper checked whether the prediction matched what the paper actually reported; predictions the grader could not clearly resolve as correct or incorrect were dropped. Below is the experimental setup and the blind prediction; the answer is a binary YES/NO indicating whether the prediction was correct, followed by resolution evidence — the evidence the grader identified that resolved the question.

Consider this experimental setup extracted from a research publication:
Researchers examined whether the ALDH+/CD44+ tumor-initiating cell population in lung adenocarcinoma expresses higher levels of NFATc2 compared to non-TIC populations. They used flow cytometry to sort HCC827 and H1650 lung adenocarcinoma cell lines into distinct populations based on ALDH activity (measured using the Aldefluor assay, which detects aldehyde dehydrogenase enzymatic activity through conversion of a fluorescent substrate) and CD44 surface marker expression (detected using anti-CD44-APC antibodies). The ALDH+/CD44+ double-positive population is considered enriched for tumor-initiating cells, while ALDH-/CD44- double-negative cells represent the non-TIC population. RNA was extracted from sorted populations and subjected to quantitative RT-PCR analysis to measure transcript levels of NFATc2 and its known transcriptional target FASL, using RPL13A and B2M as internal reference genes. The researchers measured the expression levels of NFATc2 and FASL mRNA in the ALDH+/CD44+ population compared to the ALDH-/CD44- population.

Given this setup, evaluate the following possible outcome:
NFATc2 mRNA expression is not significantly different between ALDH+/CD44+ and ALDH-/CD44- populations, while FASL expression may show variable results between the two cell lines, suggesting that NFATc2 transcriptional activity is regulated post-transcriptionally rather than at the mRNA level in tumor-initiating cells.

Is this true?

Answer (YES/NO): NO